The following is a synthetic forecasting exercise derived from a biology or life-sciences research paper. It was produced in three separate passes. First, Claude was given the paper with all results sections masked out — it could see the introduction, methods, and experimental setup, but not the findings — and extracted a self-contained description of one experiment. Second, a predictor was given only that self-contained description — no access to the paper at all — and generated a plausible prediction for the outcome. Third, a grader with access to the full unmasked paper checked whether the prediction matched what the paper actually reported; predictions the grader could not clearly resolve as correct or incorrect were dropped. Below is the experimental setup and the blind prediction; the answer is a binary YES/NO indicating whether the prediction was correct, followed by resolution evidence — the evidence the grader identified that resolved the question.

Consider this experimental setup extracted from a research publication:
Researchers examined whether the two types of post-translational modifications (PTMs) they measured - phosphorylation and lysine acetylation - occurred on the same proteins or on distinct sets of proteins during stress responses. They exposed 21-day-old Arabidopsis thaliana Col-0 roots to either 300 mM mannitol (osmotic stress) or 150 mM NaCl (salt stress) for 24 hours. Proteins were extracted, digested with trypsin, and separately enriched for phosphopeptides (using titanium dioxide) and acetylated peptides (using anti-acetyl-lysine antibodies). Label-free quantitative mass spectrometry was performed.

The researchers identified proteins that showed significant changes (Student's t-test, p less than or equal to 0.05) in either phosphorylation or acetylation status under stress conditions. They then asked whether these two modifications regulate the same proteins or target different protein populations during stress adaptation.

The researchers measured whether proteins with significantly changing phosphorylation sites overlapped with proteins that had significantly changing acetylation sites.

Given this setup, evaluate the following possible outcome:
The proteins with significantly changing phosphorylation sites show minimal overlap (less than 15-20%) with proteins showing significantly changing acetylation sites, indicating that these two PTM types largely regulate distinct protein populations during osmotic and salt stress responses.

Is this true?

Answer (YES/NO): YES